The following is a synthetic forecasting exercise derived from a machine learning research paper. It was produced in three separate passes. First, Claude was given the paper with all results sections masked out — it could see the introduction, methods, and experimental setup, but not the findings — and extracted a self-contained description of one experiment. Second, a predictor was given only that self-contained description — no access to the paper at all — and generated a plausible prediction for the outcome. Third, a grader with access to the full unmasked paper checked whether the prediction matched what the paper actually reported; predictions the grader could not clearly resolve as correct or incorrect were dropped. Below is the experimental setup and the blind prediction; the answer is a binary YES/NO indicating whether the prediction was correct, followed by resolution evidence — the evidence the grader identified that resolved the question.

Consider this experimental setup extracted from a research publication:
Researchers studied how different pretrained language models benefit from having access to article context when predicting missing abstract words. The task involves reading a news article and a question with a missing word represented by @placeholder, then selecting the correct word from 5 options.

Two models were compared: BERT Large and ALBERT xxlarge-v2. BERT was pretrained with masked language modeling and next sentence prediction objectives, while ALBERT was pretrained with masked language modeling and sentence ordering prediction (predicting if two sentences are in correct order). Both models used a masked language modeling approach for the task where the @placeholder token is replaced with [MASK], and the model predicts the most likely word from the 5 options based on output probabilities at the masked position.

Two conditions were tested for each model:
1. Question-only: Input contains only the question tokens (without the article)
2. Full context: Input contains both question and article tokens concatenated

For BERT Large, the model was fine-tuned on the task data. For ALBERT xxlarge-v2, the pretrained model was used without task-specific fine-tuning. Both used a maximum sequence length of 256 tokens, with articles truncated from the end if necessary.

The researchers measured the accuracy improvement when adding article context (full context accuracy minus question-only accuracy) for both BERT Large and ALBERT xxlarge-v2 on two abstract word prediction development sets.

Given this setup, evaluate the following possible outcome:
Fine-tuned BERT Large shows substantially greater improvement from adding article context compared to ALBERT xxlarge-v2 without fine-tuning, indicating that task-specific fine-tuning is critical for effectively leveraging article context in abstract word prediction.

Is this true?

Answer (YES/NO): NO